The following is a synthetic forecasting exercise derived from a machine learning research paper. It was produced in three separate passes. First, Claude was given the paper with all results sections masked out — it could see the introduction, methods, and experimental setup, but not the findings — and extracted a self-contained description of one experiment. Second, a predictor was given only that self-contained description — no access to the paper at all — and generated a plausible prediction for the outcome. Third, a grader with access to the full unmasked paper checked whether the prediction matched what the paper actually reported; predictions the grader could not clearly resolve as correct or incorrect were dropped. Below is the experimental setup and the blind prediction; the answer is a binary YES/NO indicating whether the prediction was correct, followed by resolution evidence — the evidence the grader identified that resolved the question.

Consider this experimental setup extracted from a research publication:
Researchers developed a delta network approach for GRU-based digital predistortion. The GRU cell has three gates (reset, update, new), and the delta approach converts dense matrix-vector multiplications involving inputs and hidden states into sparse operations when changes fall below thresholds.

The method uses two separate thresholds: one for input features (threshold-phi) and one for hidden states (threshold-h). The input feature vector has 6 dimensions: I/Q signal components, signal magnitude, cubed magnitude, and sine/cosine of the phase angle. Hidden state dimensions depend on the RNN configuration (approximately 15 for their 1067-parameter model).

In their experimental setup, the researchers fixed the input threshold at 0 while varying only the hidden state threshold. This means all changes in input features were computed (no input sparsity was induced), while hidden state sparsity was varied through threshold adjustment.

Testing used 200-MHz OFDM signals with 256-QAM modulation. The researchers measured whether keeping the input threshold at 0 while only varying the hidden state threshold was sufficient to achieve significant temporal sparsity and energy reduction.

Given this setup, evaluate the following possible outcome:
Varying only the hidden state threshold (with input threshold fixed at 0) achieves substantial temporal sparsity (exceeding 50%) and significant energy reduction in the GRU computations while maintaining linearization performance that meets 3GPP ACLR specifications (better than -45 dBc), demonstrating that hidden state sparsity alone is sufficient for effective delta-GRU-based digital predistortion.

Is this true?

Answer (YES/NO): YES